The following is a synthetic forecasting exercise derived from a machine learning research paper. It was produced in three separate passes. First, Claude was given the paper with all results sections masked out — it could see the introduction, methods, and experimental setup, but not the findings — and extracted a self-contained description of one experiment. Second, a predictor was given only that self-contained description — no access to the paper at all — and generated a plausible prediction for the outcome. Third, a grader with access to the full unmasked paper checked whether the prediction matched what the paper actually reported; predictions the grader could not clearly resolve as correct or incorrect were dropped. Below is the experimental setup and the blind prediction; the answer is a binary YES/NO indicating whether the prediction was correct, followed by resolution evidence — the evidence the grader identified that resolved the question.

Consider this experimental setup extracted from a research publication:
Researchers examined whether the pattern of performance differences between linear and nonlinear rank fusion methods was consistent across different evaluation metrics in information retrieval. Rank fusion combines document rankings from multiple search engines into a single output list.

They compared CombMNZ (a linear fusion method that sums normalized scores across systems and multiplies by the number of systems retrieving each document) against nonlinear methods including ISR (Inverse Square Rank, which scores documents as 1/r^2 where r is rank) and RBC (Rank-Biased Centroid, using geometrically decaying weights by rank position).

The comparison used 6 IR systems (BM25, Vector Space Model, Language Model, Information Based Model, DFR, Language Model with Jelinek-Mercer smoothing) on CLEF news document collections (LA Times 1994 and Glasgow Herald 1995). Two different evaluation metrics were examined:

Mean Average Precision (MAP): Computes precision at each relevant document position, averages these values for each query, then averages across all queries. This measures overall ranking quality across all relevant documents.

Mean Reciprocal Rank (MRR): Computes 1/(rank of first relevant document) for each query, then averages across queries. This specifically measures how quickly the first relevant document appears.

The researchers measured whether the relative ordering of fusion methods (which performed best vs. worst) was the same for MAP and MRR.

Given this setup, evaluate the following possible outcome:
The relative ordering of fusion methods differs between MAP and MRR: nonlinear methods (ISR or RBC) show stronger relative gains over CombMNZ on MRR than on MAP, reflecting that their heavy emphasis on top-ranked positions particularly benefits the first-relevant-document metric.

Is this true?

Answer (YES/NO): NO